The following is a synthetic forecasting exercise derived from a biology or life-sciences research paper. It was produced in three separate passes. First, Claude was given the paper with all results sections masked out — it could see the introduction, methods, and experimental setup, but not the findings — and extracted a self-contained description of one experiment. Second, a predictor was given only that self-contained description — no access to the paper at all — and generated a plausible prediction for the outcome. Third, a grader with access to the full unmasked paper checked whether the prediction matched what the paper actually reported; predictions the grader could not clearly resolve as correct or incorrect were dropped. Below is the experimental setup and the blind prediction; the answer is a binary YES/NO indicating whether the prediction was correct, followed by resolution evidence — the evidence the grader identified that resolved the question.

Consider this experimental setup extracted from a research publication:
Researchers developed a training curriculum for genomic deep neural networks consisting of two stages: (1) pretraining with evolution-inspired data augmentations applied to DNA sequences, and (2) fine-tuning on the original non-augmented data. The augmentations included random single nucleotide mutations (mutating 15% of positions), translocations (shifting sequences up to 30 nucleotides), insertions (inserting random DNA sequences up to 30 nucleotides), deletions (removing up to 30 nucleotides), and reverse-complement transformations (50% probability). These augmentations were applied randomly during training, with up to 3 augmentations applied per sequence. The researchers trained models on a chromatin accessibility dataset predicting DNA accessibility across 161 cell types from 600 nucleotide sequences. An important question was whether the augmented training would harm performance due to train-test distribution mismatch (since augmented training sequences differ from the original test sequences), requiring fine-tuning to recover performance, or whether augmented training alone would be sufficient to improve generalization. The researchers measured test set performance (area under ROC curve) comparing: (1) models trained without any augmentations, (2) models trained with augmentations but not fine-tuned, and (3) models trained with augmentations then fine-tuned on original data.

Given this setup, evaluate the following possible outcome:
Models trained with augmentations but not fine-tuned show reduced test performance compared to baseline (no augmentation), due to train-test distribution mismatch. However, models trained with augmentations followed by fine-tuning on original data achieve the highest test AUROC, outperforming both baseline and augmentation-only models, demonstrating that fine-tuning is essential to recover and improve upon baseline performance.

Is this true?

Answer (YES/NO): NO